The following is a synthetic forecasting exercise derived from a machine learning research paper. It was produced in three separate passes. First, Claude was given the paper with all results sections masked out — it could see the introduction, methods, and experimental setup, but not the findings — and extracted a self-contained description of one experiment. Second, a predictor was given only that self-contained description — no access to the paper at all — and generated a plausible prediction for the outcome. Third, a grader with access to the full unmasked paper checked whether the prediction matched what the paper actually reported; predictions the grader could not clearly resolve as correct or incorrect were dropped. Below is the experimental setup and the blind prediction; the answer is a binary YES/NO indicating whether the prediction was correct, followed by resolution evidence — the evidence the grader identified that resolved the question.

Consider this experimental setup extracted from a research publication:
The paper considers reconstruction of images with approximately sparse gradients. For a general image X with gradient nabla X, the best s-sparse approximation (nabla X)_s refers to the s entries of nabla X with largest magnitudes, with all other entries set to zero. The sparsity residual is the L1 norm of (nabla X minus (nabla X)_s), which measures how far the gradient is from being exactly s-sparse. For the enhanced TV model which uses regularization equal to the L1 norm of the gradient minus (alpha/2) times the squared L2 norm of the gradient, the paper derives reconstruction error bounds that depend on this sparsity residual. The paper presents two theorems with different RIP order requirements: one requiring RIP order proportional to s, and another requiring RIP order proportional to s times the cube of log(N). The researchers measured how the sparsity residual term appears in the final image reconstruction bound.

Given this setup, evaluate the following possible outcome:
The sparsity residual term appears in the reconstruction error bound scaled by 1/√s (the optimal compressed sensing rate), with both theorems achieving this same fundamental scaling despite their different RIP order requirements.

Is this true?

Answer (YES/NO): NO